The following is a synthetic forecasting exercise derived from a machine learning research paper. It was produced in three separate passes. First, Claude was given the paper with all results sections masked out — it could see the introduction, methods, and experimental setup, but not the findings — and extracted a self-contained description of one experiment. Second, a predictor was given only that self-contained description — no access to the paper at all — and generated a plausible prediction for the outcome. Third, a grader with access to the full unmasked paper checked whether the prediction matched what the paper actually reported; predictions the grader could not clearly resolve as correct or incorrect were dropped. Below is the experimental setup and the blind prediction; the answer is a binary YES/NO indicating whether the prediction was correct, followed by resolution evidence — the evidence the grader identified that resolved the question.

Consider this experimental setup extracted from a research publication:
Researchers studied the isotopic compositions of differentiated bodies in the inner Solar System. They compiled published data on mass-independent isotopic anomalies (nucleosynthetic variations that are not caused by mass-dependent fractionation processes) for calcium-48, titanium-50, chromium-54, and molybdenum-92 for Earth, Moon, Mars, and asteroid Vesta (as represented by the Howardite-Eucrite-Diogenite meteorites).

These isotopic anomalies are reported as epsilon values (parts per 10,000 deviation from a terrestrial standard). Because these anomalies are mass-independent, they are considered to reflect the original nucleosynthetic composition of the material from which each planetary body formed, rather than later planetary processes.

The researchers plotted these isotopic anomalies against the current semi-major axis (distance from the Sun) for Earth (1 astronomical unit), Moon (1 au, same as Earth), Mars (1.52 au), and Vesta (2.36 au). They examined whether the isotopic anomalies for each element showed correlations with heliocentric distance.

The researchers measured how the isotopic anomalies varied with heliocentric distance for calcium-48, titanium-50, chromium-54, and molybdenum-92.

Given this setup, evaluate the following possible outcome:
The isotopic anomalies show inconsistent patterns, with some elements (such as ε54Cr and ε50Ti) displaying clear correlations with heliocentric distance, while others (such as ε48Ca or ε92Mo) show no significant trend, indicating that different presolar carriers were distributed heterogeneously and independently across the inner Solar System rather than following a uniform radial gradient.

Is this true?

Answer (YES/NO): NO